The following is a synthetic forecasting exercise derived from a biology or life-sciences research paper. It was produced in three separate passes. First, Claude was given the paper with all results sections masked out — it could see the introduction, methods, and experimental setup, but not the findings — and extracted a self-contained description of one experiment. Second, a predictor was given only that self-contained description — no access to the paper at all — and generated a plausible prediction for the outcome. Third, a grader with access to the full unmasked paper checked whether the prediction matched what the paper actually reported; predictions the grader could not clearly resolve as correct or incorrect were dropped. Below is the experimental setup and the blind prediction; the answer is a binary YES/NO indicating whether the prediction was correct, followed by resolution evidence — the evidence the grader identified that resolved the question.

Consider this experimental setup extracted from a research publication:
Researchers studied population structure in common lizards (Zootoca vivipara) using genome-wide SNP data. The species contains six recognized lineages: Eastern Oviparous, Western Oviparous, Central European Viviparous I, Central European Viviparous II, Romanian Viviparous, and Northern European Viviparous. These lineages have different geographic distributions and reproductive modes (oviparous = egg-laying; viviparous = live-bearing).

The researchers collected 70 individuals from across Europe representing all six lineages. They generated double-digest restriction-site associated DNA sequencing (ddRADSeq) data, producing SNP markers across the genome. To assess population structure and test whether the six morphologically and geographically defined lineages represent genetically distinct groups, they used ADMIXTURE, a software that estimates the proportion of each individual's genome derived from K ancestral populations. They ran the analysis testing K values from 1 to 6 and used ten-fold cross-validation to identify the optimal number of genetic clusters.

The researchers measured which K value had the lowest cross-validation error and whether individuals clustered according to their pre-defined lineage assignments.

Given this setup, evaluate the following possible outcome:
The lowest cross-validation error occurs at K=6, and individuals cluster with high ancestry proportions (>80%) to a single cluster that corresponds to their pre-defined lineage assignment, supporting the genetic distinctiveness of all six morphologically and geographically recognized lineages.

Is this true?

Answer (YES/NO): YES